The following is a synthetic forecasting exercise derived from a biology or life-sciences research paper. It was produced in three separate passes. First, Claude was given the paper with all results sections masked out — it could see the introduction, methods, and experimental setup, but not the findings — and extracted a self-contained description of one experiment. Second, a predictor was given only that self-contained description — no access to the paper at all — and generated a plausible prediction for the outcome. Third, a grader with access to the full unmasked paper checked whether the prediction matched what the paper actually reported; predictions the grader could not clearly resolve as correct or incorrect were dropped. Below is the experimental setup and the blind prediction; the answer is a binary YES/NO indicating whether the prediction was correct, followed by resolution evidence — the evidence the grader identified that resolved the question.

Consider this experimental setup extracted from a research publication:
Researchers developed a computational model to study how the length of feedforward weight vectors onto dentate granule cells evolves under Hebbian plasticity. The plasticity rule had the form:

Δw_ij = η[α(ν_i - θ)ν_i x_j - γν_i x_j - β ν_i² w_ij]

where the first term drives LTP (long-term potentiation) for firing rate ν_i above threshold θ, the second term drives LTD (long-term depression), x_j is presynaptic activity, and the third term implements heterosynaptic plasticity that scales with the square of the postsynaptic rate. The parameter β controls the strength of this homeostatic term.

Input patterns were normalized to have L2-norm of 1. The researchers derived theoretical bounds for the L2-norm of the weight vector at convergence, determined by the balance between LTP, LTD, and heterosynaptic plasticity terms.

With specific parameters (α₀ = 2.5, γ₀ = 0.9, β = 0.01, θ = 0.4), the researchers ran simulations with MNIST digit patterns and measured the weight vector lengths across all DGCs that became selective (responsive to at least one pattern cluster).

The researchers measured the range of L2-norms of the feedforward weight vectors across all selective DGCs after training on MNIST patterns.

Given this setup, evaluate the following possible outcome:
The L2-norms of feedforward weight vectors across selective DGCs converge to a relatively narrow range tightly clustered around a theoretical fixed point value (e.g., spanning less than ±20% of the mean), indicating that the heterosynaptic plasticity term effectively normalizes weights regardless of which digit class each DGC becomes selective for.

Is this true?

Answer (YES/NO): YES